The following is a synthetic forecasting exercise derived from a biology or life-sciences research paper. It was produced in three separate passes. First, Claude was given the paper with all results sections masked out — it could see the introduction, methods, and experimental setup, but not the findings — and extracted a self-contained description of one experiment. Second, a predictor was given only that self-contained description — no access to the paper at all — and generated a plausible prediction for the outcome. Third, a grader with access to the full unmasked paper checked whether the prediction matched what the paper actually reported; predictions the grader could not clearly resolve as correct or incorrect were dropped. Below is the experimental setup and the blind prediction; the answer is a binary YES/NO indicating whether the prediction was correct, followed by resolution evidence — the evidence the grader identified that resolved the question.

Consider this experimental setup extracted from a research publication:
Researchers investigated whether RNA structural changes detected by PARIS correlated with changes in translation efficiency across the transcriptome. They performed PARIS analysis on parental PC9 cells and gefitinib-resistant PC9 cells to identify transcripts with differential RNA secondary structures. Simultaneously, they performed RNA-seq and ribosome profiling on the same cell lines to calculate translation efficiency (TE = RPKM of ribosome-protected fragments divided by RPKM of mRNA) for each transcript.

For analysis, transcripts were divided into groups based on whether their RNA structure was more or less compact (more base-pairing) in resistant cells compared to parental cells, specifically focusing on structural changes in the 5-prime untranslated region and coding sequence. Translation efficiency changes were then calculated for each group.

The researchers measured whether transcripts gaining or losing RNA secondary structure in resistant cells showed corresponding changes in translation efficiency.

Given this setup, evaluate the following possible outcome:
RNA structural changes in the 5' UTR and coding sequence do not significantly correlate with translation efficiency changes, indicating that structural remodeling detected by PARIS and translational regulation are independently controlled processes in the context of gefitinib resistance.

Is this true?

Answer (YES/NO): NO